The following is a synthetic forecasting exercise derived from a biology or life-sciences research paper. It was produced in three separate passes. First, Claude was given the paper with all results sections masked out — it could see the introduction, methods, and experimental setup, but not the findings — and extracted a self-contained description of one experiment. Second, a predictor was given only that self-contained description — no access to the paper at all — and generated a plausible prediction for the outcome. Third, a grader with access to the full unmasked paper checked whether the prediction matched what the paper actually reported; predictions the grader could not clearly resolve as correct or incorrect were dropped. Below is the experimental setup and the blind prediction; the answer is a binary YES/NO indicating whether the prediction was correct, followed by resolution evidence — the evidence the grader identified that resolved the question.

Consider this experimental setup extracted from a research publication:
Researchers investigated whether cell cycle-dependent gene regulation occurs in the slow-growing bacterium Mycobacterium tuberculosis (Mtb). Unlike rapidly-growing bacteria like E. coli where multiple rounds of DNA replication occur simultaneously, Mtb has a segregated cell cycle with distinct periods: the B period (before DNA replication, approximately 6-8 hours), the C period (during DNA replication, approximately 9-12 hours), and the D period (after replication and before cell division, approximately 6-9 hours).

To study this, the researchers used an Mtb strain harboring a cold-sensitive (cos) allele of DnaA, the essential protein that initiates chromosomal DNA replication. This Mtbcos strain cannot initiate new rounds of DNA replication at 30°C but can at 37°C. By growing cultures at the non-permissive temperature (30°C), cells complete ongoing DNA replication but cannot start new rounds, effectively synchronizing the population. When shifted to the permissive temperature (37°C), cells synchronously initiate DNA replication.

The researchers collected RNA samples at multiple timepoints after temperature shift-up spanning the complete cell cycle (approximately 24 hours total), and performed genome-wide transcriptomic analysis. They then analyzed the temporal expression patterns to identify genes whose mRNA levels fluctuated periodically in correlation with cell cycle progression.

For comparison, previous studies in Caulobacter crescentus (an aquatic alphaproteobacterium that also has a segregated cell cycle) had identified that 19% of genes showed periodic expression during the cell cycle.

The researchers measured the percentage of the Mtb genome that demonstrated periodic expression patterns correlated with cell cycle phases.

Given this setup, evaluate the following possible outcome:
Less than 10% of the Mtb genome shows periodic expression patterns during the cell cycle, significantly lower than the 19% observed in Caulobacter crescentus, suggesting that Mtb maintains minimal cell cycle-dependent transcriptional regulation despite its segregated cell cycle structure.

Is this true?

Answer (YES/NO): NO